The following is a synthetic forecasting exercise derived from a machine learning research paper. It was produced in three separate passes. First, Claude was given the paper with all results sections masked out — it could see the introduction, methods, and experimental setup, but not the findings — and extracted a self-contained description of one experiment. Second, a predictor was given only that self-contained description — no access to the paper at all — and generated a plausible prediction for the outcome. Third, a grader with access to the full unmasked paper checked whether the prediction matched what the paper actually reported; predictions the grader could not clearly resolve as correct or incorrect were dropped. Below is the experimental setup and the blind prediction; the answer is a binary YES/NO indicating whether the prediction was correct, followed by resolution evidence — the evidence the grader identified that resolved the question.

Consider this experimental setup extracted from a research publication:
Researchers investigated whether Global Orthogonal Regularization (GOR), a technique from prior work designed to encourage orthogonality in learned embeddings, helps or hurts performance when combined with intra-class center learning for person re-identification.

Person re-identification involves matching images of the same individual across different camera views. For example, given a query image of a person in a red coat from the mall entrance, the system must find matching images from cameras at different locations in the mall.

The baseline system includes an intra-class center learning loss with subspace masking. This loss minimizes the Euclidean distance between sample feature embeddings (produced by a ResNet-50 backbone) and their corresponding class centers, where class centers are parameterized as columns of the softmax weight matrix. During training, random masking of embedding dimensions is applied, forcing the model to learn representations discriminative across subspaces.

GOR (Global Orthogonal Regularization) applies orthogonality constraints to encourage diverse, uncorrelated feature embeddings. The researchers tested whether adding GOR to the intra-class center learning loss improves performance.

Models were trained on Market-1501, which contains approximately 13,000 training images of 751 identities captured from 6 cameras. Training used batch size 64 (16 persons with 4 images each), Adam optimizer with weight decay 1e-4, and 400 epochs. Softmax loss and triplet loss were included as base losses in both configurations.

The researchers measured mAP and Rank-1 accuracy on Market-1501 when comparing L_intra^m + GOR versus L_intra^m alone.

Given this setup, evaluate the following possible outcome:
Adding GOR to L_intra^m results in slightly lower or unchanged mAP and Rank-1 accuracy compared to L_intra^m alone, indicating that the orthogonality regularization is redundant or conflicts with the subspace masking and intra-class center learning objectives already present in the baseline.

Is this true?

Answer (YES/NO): YES